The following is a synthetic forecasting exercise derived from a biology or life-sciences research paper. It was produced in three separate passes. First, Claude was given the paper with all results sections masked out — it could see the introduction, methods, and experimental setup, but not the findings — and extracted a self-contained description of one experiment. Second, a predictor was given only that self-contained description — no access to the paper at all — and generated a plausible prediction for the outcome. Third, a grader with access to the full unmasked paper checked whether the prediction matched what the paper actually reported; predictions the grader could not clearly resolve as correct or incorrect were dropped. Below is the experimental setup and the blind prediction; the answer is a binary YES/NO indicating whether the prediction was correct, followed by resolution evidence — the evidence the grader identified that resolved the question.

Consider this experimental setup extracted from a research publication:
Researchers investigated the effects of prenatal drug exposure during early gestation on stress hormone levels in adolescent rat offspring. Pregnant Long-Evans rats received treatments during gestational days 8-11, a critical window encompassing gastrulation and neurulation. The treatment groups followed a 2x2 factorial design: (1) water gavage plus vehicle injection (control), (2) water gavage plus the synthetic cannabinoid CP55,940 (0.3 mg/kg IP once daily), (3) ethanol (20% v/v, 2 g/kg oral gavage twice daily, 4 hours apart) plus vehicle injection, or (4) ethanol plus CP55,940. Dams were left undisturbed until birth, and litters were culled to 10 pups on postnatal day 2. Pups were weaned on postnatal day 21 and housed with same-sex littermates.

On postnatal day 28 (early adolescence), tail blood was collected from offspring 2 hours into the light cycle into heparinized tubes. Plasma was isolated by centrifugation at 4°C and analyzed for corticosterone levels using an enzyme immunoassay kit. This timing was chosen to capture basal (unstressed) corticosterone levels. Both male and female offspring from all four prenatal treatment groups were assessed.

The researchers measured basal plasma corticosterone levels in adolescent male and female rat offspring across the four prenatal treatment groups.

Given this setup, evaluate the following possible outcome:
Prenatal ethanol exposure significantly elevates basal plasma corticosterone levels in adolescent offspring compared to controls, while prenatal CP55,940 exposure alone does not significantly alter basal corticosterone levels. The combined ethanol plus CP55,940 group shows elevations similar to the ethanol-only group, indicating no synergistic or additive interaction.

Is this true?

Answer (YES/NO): NO